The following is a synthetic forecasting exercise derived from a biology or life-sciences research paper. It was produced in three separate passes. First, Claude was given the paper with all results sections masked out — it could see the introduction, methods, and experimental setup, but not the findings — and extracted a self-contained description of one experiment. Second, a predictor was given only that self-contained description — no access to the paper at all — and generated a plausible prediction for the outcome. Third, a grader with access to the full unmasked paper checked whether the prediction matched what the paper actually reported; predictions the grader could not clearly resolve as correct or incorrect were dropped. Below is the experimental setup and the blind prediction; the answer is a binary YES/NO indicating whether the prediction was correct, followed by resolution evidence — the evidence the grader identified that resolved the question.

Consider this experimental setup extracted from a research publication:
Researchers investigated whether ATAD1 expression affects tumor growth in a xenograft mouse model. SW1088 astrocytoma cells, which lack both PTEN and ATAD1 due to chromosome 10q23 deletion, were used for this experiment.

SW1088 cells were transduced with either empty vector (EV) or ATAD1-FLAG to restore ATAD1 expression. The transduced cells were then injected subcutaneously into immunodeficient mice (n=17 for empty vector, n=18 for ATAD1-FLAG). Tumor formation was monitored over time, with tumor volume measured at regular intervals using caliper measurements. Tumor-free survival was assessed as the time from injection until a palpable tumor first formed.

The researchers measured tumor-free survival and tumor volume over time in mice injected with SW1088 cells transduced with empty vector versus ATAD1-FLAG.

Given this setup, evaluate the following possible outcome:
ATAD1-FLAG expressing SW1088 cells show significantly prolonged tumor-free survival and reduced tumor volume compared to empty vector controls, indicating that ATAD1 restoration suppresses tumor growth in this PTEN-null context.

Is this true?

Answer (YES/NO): NO